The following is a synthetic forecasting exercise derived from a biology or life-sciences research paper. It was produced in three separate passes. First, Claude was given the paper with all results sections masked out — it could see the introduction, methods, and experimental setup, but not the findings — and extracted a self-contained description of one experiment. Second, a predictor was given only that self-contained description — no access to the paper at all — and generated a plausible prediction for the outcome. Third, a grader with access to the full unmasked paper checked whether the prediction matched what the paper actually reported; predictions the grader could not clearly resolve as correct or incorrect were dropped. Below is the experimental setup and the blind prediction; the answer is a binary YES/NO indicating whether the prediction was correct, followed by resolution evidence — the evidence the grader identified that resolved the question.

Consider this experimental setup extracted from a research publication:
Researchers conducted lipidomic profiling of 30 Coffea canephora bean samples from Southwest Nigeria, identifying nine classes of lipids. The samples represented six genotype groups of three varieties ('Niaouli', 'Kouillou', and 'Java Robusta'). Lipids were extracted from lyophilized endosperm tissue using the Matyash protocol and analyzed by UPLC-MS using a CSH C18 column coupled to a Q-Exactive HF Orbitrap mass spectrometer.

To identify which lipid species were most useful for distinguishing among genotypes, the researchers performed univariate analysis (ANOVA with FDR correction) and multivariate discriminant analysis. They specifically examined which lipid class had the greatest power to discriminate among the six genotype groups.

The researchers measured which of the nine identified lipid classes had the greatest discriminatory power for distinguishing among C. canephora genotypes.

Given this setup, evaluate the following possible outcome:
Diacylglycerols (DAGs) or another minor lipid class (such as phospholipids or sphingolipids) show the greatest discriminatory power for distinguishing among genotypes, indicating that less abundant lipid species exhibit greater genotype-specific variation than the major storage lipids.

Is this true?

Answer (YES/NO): NO